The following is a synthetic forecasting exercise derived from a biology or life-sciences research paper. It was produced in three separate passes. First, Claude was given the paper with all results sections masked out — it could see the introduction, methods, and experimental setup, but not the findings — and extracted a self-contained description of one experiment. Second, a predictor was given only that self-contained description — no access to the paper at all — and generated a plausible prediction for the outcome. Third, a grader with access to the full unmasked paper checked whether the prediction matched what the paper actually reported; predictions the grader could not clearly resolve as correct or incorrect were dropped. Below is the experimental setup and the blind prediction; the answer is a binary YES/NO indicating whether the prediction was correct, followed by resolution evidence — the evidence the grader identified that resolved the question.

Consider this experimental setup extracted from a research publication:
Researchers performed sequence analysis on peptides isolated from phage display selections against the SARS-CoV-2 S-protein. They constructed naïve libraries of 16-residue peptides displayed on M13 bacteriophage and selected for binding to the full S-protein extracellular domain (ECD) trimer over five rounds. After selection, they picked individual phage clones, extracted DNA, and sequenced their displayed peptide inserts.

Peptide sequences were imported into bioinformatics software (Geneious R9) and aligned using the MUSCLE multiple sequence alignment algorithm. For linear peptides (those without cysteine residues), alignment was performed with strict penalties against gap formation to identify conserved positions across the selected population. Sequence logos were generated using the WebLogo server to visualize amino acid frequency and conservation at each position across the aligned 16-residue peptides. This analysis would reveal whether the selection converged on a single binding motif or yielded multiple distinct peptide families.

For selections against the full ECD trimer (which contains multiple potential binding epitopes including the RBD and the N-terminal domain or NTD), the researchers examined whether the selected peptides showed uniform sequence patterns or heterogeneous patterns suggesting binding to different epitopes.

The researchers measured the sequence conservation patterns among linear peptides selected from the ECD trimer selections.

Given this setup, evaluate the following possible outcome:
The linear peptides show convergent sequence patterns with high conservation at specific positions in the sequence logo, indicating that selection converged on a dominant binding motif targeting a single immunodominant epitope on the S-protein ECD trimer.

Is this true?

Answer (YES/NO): YES